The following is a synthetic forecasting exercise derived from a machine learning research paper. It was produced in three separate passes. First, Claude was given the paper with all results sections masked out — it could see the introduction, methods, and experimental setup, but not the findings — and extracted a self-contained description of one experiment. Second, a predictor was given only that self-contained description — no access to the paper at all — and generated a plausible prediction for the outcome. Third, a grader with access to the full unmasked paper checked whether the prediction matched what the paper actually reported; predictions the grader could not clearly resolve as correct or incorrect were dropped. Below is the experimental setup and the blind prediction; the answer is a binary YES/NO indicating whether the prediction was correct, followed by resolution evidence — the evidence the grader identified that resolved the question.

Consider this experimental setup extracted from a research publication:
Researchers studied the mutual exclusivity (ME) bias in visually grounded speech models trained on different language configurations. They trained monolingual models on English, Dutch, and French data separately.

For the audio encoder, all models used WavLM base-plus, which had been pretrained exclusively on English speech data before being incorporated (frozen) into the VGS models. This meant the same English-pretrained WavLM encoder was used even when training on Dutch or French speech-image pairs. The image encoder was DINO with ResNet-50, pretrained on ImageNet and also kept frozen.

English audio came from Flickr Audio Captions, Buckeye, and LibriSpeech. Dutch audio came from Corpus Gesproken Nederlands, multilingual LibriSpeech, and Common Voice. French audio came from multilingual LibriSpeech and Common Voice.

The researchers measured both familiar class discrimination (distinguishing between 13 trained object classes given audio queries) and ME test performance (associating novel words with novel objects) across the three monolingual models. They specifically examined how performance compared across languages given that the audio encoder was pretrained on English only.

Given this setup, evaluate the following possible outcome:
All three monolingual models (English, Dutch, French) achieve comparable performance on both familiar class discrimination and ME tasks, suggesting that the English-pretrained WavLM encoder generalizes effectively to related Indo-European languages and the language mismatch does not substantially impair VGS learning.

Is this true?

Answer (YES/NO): YES